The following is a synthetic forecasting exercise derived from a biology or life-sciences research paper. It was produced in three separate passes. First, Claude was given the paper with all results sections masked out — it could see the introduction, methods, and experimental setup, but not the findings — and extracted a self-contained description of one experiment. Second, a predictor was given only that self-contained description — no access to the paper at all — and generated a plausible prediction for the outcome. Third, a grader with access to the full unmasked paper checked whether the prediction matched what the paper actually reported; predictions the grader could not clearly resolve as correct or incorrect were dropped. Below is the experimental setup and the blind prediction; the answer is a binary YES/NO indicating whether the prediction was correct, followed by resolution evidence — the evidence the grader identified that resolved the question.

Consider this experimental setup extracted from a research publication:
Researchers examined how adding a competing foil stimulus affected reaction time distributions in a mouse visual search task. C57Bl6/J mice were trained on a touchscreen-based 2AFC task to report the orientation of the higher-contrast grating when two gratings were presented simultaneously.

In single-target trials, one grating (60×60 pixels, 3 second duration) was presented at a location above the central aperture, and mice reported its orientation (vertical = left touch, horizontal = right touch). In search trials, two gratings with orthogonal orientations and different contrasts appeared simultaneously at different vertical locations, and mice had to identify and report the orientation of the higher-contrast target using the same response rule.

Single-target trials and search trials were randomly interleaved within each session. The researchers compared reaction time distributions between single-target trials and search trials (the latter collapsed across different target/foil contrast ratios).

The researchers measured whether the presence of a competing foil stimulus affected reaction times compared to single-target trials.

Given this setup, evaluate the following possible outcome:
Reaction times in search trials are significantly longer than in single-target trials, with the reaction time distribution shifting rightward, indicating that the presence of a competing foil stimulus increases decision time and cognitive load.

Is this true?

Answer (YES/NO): NO